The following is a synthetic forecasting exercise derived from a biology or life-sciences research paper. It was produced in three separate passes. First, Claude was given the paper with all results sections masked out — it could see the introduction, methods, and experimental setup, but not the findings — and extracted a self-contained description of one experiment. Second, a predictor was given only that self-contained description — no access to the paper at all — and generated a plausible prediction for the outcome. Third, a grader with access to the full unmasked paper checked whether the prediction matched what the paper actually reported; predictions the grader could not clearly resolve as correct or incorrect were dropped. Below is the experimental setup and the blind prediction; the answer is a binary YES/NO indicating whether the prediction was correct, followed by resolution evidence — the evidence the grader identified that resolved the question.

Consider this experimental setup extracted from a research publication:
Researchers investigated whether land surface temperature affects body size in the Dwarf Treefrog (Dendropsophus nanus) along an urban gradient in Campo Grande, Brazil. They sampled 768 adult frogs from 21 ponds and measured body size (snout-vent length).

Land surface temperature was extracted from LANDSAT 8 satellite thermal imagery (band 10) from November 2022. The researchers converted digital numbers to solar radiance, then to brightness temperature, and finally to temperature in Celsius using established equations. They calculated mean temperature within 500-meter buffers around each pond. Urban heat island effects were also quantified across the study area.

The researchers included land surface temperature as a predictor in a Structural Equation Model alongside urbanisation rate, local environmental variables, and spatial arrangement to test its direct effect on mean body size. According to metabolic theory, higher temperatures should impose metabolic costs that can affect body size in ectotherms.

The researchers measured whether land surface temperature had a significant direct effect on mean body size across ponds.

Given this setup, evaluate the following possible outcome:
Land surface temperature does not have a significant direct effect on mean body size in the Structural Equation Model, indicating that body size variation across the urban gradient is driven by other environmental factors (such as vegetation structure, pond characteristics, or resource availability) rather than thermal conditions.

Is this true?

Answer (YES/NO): YES